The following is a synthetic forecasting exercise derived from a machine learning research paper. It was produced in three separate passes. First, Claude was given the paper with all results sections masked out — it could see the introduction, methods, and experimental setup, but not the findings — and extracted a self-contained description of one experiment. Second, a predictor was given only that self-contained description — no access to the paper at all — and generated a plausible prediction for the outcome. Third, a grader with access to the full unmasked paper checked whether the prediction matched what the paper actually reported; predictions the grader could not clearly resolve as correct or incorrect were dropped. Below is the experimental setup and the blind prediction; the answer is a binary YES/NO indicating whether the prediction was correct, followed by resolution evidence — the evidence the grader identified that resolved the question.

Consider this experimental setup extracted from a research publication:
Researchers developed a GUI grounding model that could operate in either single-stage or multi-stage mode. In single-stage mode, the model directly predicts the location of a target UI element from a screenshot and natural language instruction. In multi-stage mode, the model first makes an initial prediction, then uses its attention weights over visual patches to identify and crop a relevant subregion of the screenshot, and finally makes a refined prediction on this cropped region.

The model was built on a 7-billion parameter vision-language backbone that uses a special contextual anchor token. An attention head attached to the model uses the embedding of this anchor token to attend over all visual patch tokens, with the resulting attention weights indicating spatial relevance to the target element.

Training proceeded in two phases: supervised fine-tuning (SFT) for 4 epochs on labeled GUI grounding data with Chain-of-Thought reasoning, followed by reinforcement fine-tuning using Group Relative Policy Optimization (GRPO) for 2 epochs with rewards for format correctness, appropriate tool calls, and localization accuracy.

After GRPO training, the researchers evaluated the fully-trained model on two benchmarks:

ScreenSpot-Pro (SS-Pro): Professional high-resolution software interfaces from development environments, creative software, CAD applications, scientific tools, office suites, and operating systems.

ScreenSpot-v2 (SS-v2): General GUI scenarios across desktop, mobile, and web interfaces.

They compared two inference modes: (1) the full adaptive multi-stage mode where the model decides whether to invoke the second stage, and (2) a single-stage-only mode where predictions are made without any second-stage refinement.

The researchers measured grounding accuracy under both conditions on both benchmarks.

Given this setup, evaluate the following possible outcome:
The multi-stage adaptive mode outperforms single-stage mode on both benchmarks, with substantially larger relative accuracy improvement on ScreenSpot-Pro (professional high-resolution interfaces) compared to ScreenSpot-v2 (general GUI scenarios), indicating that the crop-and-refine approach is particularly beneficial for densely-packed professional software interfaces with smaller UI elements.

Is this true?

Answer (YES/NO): NO